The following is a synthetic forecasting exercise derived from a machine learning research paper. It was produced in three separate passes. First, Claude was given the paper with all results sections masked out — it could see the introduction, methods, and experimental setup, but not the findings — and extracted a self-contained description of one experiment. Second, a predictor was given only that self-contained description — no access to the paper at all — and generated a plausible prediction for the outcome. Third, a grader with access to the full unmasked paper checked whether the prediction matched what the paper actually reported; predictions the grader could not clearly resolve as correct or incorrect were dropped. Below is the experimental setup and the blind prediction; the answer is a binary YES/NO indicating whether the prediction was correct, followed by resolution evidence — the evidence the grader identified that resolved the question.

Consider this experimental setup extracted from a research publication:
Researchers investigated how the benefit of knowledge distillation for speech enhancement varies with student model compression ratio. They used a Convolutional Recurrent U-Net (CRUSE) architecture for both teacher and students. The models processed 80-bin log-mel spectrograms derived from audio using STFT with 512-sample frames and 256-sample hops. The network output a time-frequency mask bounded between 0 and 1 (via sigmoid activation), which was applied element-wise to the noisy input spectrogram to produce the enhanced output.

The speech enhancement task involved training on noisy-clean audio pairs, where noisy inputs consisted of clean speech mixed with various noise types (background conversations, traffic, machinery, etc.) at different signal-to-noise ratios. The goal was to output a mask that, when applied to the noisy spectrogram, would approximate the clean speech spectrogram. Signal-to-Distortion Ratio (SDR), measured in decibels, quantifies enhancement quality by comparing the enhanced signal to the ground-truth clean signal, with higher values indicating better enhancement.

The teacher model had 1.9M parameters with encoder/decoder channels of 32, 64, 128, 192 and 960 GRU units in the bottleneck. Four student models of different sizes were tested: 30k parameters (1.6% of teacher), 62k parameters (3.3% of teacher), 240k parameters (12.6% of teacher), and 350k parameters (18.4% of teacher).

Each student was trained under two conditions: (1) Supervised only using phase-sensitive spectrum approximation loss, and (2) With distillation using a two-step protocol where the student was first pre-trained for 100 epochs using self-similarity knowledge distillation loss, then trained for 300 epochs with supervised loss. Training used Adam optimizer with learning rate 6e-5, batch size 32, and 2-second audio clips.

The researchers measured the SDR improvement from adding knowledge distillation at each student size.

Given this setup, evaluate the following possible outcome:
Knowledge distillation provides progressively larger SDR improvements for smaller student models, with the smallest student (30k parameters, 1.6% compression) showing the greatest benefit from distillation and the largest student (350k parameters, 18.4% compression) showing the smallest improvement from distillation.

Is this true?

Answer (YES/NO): YES